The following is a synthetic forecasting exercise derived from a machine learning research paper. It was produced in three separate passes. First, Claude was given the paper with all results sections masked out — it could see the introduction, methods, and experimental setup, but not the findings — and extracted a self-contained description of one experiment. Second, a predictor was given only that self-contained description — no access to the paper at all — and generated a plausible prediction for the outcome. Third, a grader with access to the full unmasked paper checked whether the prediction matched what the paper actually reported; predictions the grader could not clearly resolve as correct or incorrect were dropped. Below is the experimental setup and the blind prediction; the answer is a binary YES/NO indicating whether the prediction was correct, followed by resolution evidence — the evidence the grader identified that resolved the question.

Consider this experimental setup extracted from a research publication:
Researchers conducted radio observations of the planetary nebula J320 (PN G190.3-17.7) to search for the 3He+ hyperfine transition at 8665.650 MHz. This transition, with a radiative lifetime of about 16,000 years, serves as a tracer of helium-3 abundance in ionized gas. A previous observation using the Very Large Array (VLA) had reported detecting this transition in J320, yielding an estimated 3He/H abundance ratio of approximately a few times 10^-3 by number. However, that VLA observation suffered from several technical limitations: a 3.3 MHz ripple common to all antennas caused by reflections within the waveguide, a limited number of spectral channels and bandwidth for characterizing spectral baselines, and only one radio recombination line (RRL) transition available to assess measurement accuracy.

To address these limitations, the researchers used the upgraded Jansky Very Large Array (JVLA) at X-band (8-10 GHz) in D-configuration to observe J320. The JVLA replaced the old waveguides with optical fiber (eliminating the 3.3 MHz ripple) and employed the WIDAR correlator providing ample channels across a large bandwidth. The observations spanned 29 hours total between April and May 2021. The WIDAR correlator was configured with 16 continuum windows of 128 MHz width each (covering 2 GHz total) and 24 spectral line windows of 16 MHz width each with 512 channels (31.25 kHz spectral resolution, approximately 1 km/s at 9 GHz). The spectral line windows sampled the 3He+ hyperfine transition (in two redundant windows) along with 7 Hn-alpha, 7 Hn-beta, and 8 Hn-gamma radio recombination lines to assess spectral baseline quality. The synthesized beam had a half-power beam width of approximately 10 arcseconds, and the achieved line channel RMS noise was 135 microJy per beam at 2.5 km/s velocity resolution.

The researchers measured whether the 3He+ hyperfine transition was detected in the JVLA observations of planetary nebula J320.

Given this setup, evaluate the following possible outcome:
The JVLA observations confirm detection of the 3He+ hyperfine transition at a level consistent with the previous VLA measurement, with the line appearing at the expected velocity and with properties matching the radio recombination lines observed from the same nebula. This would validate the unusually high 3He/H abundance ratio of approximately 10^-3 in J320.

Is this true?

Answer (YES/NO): NO